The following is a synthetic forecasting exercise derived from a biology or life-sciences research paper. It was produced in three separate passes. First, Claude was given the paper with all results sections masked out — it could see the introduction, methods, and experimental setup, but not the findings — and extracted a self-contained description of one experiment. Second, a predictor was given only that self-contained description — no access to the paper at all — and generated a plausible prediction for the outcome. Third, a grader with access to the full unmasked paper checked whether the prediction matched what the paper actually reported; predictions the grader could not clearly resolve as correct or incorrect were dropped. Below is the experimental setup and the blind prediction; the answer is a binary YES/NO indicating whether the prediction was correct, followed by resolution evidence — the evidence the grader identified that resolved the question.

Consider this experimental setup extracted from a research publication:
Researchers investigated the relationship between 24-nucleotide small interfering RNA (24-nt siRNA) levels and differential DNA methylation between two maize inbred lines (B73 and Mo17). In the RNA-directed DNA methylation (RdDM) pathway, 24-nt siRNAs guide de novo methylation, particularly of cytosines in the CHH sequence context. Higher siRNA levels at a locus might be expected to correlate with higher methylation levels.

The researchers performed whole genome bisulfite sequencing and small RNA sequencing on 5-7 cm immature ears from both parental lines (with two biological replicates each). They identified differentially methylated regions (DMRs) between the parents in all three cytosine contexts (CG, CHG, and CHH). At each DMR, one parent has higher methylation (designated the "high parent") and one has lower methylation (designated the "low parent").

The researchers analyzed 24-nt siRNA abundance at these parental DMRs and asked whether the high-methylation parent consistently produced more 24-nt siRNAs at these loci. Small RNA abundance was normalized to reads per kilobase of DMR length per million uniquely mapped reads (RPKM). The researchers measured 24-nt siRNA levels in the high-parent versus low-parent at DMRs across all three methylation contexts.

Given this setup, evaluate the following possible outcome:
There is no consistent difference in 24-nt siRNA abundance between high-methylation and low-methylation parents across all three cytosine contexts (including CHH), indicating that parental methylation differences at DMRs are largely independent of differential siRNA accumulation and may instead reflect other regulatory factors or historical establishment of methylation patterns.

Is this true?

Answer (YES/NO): NO